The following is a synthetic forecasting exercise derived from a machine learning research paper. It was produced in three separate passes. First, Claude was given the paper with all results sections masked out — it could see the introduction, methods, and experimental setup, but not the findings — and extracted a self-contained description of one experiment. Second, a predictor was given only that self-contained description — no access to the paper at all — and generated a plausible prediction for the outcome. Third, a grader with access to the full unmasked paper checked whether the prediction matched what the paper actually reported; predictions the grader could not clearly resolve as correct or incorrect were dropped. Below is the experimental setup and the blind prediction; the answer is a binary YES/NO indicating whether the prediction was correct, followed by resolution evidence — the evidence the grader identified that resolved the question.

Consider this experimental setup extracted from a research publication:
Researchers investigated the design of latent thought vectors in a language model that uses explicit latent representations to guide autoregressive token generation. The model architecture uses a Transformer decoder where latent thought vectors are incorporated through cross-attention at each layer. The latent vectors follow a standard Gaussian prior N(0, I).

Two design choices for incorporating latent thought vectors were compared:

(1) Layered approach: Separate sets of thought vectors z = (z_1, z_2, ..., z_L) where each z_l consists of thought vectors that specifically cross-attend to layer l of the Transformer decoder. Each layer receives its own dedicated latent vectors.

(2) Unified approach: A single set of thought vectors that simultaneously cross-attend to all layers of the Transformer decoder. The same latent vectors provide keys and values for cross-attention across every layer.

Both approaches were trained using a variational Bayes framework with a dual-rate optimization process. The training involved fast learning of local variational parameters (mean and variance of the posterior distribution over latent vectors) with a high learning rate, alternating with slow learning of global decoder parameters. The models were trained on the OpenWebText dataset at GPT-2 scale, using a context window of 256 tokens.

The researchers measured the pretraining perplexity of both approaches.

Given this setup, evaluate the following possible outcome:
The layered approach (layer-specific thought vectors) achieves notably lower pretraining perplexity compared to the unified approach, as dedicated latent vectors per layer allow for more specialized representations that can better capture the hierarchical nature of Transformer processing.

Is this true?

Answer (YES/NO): YES